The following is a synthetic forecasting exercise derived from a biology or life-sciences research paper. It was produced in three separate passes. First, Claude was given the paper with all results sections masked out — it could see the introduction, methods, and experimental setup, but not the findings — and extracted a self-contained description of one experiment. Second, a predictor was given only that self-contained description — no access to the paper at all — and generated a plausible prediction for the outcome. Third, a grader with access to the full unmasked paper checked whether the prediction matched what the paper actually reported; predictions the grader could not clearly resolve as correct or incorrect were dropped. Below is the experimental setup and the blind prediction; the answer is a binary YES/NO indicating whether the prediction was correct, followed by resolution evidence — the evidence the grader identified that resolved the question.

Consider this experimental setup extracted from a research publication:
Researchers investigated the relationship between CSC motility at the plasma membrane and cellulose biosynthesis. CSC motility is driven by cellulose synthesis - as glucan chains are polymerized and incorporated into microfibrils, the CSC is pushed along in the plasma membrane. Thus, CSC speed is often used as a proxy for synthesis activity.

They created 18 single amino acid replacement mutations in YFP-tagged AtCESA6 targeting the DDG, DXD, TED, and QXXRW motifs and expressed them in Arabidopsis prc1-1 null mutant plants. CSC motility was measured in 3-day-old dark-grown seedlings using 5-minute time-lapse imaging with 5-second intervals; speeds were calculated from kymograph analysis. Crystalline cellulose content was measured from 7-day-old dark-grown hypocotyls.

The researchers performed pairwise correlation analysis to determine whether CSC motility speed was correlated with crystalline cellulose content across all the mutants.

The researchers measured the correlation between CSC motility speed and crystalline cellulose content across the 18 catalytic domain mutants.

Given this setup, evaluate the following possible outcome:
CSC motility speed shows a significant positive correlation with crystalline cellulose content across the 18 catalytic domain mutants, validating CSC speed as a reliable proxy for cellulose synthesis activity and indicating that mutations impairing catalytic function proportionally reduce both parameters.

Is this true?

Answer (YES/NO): NO